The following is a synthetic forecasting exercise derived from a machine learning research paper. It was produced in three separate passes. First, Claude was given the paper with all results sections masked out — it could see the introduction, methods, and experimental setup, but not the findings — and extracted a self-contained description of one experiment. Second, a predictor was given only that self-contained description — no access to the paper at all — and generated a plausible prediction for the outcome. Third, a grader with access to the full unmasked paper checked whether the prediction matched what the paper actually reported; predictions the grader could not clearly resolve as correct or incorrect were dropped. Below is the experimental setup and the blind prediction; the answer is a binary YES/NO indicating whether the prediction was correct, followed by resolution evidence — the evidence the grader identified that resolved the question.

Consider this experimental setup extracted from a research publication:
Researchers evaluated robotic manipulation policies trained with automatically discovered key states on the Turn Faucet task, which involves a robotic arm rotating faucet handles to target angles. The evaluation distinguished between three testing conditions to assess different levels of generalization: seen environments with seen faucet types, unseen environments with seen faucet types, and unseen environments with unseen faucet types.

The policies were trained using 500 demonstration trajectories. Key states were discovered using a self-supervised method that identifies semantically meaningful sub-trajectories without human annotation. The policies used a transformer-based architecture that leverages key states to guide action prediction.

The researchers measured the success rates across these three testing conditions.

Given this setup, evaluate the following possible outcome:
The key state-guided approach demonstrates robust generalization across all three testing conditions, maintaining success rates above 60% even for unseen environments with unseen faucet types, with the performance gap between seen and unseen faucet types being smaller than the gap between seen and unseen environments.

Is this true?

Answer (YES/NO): NO